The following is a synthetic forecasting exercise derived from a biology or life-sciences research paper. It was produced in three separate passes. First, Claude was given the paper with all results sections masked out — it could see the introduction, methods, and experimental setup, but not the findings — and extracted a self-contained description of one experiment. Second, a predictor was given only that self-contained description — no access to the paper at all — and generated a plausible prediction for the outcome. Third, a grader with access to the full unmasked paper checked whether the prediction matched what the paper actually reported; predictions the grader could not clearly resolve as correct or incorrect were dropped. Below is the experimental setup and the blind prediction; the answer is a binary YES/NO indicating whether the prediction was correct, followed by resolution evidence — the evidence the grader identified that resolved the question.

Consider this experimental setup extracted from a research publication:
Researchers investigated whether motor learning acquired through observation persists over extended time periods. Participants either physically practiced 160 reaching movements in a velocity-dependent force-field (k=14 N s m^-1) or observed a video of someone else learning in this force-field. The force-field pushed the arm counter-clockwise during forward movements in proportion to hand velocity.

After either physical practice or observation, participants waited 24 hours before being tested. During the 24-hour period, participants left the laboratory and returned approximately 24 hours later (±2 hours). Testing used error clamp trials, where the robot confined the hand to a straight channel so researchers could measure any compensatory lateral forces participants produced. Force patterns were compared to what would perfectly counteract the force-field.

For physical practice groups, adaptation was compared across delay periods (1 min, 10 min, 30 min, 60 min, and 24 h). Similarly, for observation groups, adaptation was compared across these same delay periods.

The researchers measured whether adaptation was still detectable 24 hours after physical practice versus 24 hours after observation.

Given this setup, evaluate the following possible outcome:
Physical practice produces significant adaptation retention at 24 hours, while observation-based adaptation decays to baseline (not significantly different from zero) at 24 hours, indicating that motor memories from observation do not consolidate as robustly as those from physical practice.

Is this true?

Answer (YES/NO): YES